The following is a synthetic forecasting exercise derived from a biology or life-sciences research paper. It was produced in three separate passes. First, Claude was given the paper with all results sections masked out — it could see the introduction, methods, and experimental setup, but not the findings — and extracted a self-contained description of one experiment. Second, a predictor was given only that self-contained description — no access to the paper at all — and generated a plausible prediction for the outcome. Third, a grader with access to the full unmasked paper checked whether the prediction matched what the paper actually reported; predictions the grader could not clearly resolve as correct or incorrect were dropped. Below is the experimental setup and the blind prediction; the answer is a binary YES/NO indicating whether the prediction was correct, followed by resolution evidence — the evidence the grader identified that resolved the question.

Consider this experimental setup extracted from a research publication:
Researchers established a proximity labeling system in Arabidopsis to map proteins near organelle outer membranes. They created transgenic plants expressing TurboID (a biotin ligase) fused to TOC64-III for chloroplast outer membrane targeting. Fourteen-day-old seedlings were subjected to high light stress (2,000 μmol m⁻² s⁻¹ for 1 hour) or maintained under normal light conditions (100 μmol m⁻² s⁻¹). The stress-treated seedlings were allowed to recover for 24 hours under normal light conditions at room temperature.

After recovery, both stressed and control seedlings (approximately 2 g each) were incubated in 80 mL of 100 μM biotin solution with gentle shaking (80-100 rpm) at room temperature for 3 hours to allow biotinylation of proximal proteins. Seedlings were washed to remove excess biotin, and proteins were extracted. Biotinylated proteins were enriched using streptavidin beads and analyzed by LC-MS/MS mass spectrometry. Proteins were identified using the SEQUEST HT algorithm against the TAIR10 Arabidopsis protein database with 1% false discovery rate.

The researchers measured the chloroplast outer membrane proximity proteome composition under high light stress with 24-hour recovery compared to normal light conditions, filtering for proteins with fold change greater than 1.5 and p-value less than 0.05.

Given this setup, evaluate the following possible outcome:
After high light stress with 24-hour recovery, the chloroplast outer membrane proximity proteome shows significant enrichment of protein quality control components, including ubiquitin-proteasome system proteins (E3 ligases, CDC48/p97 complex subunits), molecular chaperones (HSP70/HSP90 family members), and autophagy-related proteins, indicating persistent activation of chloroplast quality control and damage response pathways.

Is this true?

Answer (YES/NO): NO